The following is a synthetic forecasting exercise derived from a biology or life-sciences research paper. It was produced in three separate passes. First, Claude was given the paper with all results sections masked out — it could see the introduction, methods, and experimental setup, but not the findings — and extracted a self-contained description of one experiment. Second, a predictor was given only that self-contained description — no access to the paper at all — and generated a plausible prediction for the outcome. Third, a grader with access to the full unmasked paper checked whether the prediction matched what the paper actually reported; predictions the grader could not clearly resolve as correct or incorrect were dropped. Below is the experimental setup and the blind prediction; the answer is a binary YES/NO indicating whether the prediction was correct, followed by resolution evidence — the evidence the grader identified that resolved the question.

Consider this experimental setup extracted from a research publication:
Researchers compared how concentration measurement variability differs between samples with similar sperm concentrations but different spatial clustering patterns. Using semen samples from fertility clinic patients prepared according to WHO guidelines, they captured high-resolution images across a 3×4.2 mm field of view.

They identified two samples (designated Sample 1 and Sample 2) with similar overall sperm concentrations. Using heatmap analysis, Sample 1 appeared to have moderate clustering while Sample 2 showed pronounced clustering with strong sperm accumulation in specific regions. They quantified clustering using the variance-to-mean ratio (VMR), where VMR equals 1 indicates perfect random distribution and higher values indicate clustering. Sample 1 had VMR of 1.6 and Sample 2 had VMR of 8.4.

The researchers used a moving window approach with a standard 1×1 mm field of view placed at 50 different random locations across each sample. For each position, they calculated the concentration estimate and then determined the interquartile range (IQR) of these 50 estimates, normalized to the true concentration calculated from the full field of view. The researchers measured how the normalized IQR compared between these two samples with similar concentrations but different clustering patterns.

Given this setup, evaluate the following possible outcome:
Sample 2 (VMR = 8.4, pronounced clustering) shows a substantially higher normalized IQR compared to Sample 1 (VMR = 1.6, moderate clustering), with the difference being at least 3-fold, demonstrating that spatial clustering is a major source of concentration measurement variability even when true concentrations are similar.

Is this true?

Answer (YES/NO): YES